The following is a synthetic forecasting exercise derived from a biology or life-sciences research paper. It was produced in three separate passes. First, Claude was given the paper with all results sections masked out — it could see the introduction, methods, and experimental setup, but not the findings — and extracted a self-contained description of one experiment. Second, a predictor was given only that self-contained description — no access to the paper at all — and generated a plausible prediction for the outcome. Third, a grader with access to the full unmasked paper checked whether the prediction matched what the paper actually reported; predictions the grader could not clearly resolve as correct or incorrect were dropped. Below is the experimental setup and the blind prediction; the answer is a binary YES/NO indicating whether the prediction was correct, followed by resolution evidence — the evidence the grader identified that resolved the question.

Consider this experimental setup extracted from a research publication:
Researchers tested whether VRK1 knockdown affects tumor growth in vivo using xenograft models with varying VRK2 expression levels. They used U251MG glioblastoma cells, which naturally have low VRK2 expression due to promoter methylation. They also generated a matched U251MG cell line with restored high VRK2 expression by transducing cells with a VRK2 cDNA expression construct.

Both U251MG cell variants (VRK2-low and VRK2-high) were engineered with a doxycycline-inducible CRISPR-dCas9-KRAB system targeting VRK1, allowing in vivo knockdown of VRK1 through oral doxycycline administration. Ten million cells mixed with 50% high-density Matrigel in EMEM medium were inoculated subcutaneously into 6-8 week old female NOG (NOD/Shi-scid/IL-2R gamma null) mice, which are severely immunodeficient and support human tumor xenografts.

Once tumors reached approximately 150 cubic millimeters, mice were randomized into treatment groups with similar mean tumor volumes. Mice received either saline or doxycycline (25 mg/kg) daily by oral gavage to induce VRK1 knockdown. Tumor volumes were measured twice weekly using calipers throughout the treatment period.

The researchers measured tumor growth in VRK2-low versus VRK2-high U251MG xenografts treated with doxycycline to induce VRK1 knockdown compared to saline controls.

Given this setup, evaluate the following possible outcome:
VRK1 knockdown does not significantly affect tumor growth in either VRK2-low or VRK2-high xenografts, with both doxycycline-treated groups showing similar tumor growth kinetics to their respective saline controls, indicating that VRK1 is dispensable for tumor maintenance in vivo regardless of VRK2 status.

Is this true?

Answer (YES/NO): NO